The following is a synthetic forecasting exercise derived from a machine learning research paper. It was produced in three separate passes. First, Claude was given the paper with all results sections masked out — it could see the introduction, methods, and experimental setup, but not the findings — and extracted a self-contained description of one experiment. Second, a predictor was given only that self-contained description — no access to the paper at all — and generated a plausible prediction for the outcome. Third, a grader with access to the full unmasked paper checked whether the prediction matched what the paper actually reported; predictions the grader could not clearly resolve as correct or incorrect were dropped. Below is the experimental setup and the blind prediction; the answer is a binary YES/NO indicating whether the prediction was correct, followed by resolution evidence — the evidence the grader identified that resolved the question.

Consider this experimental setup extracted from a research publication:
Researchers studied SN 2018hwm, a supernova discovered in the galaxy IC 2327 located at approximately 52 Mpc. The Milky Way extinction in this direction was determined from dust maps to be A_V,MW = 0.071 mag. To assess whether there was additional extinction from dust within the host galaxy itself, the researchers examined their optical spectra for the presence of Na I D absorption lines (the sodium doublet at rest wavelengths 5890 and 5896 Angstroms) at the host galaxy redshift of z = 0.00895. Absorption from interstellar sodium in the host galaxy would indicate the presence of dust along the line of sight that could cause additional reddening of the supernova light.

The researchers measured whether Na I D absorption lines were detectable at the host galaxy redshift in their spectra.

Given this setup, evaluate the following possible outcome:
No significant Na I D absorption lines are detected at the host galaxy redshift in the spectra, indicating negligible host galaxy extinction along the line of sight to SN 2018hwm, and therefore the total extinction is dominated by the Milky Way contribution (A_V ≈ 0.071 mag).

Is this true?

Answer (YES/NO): YES